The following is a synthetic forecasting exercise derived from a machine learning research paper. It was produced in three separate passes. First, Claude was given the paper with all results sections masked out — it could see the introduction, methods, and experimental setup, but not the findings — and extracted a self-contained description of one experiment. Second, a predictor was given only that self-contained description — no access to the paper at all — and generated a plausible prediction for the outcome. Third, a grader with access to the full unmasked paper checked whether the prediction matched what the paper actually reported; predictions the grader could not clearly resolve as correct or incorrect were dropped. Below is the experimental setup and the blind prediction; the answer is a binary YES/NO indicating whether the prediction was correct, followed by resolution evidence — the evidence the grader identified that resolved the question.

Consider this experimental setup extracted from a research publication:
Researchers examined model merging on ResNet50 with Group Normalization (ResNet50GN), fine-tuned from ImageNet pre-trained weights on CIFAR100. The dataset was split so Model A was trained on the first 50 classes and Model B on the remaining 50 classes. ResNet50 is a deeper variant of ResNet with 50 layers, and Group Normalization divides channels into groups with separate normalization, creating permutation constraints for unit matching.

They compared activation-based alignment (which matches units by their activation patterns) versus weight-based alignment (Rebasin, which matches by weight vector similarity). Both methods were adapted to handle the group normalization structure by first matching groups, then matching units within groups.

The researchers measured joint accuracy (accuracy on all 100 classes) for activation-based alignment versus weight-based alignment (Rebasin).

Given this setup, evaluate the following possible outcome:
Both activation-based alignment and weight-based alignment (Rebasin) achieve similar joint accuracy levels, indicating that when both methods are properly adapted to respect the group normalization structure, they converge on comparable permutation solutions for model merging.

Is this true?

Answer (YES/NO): NO